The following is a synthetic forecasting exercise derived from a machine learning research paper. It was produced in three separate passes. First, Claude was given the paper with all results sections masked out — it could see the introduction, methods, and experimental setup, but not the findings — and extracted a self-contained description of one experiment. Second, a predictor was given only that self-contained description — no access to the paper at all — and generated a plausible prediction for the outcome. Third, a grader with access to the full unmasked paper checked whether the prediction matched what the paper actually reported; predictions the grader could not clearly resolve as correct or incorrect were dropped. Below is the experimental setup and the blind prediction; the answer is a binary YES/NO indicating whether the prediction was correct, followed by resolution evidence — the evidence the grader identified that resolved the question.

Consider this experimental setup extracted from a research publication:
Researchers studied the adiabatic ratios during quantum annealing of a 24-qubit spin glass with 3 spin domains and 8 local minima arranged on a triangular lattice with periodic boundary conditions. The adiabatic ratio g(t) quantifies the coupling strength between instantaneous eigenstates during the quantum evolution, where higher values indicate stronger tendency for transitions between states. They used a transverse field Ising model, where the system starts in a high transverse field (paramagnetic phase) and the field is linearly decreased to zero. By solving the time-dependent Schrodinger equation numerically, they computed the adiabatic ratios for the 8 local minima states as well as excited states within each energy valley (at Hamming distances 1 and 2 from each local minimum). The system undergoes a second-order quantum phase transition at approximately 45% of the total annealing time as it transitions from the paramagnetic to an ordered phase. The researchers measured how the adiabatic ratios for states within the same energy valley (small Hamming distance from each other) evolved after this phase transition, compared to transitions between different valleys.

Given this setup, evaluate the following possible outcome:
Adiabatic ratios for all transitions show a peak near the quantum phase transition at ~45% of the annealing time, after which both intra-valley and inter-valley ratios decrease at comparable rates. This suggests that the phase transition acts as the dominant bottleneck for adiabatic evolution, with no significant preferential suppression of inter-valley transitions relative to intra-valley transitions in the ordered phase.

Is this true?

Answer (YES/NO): NO